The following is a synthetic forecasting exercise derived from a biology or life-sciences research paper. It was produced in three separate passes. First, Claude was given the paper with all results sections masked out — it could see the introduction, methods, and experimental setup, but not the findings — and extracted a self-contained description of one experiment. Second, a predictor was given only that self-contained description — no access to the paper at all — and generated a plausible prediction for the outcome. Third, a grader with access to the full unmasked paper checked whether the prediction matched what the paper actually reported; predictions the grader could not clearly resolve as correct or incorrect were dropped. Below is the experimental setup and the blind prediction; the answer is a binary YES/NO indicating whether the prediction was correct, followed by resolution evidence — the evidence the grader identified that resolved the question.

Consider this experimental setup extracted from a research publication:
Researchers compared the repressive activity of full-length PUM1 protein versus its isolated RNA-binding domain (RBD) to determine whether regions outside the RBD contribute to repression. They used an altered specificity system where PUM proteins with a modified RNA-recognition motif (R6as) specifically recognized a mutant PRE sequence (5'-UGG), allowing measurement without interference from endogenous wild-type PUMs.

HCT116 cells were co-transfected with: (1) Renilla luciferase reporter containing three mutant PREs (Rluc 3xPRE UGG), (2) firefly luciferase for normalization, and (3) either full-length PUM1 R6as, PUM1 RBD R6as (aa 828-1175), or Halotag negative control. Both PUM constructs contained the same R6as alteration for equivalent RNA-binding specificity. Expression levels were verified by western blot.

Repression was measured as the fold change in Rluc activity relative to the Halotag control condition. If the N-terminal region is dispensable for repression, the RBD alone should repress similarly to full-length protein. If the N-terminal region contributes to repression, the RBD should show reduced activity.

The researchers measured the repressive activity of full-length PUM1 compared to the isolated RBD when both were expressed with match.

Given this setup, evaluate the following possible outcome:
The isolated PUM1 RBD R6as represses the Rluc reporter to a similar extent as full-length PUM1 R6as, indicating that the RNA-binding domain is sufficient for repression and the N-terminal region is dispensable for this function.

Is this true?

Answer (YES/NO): NO